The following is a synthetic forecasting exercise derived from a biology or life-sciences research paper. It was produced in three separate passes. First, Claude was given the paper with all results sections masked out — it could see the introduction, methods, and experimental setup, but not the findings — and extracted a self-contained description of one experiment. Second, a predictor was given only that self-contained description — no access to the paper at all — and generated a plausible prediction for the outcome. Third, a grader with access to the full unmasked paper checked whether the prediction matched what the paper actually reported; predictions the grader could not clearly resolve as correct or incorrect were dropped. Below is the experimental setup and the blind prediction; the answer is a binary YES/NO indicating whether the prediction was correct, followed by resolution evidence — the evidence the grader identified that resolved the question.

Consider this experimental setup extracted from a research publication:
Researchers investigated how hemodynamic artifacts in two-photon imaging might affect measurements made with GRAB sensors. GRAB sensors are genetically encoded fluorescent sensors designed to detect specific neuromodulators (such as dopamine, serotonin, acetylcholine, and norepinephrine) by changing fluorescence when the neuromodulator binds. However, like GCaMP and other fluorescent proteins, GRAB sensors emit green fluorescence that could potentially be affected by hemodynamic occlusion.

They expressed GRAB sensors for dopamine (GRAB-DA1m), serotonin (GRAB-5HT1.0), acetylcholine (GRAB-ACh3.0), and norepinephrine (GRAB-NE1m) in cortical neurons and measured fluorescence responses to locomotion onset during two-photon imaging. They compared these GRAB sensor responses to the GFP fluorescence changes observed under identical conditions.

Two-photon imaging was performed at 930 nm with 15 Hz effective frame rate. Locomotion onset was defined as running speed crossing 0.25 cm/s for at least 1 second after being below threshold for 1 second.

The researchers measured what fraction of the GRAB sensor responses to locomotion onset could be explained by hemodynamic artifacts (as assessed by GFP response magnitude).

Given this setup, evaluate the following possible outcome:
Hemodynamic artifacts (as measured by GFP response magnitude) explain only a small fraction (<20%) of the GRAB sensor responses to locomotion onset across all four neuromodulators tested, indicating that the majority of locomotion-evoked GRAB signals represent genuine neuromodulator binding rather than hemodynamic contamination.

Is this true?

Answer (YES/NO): NO